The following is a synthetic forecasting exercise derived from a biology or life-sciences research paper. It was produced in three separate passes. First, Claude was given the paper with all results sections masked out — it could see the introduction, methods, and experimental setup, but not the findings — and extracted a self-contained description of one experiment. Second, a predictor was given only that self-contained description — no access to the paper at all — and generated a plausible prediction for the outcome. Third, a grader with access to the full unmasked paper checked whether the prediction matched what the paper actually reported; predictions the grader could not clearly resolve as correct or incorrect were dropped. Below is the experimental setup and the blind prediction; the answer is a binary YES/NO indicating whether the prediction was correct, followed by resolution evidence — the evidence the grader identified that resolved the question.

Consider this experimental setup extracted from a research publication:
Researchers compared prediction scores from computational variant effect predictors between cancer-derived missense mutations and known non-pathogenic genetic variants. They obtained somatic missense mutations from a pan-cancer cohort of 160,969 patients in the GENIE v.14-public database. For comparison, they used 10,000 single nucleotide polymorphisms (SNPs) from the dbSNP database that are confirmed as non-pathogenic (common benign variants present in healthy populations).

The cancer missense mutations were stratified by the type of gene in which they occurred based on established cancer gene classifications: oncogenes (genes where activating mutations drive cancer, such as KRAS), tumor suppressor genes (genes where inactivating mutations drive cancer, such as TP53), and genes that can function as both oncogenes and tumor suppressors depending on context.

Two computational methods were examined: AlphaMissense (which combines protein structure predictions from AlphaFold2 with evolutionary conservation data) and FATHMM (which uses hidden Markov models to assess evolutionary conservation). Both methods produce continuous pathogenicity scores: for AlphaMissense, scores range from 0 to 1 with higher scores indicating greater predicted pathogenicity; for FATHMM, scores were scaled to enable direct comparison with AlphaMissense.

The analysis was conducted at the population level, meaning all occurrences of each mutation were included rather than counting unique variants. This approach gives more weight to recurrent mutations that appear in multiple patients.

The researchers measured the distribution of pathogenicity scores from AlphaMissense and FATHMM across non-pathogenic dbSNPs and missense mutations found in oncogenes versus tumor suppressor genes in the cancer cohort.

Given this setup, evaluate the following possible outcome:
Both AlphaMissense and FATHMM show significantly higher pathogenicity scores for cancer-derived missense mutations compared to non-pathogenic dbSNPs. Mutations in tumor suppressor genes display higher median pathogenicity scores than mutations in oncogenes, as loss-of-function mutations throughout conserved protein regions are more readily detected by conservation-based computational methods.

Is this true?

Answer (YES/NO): YES